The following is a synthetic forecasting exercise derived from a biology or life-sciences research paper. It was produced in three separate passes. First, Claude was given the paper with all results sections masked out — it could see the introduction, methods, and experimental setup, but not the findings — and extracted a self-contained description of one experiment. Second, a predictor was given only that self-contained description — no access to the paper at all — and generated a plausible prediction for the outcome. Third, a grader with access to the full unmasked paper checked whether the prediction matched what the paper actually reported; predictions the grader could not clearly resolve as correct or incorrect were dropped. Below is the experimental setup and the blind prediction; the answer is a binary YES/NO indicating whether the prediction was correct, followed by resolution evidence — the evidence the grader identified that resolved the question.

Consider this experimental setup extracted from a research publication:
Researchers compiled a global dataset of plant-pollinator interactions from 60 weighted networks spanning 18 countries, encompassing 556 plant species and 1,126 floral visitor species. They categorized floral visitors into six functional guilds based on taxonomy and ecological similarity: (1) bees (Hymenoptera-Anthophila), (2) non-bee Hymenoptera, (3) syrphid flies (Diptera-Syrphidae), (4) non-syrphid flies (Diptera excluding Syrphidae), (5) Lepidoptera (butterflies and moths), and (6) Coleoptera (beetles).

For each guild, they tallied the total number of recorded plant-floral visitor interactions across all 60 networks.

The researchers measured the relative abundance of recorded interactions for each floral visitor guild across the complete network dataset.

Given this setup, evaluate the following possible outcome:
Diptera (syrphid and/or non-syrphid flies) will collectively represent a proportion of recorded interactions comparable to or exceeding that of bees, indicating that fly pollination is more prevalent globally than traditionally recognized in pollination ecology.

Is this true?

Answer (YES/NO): YES